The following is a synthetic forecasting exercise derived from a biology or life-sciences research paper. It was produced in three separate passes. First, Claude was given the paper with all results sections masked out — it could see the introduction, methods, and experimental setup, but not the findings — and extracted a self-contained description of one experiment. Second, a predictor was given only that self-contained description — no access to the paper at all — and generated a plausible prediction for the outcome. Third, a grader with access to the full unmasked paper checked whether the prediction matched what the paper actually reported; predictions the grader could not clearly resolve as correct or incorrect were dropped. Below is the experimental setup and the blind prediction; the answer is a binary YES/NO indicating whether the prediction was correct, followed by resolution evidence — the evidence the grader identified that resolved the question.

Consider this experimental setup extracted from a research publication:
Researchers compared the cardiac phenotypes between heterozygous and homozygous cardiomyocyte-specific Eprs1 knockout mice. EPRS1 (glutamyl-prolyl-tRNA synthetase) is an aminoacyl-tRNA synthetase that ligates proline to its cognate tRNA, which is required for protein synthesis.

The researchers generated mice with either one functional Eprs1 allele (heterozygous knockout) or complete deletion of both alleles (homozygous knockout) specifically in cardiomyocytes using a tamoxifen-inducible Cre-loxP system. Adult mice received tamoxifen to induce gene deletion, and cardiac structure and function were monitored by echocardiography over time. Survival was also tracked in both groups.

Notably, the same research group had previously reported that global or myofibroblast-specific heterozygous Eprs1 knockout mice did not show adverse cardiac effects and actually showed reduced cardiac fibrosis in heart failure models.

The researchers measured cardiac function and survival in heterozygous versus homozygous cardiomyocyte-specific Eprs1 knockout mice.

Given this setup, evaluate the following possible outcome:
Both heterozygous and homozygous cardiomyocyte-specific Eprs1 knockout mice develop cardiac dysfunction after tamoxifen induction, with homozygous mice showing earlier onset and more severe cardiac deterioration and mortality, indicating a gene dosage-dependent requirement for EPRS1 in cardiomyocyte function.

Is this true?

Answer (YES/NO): NO